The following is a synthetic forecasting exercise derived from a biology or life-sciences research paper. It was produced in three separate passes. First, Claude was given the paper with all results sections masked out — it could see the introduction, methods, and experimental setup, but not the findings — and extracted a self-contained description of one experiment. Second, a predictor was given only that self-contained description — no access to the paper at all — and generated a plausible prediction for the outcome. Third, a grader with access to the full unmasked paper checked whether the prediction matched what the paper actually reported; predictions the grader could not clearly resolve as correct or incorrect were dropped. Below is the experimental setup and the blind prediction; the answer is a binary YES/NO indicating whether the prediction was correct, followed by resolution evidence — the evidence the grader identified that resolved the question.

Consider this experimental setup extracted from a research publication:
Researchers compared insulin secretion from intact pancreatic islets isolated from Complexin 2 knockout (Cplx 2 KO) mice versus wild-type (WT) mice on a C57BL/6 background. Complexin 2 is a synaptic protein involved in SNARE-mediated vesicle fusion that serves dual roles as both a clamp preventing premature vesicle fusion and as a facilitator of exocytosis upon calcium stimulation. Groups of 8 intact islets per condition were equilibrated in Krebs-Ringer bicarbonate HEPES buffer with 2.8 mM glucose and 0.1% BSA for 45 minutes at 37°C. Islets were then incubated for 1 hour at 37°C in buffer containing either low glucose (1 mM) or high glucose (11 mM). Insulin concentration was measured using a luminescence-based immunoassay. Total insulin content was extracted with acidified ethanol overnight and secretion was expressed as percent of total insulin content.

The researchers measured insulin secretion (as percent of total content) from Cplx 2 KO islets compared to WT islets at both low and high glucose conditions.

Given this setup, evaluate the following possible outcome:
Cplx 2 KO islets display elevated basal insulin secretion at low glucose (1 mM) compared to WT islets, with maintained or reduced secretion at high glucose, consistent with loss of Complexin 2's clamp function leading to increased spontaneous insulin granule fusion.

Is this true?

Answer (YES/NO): NO